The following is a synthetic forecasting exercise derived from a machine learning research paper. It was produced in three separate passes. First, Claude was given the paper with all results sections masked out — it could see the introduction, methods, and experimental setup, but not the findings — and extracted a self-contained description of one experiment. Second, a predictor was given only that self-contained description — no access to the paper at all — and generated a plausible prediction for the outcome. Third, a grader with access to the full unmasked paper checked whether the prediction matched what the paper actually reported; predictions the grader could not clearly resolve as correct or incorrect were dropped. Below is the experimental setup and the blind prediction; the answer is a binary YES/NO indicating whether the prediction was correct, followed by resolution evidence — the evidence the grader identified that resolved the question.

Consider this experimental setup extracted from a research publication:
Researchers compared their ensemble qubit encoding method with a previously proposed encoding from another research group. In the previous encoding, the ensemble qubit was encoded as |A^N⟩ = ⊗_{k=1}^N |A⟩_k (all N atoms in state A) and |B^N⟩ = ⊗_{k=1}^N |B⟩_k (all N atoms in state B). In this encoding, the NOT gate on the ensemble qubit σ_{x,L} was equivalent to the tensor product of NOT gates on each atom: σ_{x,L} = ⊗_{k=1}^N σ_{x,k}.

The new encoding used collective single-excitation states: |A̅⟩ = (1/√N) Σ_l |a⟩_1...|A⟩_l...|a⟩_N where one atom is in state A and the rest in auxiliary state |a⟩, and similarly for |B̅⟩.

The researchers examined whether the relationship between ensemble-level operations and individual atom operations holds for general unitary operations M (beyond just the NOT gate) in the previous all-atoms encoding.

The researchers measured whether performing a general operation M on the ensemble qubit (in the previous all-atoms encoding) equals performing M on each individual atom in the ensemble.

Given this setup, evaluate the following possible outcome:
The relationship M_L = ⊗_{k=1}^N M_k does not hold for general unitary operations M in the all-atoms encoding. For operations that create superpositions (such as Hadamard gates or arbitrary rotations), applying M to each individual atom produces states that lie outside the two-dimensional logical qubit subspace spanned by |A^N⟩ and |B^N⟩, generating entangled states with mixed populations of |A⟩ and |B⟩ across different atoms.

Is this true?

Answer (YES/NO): YES